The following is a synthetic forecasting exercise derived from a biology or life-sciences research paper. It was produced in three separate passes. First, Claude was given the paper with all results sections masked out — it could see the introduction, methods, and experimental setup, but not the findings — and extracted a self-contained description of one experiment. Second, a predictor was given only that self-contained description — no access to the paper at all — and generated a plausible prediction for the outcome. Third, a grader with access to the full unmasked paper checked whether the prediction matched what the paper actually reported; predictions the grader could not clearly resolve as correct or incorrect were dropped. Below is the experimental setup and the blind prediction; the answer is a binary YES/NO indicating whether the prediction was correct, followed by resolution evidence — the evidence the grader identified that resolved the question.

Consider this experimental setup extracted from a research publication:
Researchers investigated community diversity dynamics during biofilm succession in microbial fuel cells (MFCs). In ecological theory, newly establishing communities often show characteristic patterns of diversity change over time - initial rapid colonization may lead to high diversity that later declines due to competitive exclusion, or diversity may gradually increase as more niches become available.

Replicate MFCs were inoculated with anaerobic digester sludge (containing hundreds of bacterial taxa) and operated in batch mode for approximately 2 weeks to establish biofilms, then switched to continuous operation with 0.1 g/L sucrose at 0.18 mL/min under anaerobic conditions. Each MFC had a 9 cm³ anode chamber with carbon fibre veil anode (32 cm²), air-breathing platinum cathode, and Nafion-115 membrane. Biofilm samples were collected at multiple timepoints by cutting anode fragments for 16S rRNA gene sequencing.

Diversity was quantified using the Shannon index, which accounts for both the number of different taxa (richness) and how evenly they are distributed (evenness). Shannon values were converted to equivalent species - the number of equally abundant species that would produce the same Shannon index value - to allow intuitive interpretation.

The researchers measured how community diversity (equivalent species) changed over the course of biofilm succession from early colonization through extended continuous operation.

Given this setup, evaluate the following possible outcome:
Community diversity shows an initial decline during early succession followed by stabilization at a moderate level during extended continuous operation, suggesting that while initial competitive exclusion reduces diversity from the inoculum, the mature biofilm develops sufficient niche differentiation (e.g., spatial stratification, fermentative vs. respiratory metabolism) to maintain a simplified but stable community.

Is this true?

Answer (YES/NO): NO